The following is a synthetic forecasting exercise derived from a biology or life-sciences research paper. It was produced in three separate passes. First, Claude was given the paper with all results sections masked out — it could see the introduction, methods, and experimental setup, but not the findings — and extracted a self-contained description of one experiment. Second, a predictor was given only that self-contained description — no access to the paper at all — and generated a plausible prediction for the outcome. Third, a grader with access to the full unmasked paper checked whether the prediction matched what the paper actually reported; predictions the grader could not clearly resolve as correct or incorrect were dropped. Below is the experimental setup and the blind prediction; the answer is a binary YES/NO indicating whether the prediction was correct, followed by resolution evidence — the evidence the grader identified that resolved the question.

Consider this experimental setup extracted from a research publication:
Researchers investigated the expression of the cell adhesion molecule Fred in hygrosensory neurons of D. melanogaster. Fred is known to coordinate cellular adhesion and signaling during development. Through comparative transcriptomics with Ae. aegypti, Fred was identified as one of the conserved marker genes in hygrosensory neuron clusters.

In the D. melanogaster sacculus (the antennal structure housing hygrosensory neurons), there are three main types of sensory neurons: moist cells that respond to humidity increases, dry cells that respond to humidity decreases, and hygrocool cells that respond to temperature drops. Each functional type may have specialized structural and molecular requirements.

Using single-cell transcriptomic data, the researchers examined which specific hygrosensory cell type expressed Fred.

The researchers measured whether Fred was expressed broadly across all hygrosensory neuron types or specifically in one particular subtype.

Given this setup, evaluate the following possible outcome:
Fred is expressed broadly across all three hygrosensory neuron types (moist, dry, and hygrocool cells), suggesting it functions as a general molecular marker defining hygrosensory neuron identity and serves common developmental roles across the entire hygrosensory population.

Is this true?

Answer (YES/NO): NO